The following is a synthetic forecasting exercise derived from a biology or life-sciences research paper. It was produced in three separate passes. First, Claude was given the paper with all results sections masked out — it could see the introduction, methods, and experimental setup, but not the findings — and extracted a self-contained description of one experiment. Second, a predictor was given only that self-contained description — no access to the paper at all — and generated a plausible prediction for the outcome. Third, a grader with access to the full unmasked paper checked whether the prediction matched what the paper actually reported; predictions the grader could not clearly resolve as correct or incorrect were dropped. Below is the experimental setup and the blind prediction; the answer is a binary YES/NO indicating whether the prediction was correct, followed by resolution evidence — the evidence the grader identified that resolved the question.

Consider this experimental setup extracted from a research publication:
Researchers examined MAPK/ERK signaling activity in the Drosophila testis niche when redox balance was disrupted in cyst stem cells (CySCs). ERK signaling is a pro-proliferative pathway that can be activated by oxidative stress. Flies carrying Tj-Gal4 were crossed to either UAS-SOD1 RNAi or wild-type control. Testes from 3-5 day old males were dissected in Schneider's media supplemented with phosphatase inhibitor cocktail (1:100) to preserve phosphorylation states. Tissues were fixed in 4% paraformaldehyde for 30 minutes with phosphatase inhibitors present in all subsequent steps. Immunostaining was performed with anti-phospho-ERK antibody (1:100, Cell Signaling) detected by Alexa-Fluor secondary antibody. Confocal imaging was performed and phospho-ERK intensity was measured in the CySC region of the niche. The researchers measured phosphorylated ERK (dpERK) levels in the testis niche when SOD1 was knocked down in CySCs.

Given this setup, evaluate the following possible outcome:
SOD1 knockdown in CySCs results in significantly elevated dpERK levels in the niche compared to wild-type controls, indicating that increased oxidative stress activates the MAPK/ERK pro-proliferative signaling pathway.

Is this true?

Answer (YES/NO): NO